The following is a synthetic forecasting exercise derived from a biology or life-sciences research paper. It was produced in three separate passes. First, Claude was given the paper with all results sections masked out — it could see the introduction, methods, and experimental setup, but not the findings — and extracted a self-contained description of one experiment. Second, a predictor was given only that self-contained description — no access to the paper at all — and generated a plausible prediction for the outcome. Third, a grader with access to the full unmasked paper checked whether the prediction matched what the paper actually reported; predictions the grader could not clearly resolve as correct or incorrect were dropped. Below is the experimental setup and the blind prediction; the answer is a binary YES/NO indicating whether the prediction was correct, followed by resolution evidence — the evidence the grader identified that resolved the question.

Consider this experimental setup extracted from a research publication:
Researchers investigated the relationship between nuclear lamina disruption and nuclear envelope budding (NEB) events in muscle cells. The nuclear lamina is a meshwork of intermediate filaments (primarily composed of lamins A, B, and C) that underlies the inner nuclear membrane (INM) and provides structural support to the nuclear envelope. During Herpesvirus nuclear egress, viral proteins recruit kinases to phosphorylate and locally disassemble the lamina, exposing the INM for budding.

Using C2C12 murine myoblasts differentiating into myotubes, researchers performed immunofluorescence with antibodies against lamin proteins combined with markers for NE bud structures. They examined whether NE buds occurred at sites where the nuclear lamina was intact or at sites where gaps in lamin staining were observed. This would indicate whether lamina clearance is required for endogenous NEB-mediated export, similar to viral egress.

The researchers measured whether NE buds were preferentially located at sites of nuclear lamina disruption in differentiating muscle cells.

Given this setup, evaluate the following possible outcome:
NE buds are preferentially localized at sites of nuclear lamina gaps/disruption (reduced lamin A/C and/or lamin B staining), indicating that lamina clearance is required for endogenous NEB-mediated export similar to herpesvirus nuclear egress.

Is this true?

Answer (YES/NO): YES